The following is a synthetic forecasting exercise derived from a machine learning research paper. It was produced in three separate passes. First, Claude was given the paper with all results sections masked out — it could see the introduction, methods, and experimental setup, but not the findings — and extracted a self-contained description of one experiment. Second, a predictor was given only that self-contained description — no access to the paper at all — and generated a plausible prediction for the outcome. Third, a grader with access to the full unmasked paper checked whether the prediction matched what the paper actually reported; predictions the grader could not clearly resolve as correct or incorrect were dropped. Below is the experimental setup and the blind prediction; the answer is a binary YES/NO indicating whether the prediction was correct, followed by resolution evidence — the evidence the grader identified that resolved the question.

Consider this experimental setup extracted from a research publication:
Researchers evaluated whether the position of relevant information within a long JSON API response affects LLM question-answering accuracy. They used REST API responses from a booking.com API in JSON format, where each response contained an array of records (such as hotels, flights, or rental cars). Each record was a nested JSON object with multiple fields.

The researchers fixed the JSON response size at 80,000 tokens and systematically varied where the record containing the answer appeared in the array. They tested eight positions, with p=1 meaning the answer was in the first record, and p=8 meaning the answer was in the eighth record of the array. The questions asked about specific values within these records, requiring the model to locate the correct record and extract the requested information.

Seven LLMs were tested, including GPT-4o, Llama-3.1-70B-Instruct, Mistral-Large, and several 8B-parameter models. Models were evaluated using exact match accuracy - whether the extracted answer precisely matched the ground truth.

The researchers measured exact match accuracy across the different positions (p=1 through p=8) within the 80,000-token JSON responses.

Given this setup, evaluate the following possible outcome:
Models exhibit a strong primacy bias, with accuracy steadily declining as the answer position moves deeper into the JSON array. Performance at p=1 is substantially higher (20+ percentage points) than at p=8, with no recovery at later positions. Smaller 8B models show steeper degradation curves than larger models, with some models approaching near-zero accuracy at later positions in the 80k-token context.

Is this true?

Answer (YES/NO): NO